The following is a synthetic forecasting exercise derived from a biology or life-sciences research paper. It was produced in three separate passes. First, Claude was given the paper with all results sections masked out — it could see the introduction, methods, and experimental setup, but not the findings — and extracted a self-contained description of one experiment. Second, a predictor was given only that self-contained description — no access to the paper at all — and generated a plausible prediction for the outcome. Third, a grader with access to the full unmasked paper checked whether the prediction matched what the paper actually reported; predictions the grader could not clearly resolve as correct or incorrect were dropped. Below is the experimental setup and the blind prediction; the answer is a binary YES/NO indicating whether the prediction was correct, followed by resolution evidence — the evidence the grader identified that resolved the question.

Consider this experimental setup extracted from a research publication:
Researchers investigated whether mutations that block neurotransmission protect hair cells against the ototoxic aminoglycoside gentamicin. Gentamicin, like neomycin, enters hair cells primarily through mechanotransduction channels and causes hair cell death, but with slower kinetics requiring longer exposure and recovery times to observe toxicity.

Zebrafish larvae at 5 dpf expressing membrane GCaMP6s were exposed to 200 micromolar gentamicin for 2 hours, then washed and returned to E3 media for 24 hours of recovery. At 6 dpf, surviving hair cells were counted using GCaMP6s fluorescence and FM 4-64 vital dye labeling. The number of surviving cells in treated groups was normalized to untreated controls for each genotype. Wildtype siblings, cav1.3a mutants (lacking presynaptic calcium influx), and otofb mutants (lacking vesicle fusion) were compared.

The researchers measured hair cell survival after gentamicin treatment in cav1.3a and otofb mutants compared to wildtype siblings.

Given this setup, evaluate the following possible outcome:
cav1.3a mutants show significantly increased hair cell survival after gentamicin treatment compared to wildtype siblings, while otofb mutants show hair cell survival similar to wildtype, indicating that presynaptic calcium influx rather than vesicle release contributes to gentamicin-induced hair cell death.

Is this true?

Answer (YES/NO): NO